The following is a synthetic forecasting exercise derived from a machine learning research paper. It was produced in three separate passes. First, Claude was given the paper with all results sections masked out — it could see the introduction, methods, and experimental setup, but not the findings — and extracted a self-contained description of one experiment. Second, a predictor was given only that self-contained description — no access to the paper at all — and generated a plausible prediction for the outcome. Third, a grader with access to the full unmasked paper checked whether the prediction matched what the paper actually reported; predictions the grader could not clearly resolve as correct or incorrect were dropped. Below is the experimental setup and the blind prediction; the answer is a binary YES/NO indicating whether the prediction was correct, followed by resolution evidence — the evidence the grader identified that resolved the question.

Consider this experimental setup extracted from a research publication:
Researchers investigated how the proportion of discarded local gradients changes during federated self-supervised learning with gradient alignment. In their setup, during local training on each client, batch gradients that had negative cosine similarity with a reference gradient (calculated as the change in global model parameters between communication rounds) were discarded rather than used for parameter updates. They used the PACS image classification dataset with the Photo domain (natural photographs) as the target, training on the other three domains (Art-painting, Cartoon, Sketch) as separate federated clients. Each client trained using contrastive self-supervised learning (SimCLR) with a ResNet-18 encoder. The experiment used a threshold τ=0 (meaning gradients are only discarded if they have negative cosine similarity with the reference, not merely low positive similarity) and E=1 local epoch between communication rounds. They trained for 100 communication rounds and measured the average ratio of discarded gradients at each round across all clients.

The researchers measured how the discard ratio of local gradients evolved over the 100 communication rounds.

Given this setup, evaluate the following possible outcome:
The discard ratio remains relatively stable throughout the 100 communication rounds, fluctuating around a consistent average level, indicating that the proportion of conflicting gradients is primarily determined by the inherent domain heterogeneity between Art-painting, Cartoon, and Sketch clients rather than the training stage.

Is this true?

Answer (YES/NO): NO